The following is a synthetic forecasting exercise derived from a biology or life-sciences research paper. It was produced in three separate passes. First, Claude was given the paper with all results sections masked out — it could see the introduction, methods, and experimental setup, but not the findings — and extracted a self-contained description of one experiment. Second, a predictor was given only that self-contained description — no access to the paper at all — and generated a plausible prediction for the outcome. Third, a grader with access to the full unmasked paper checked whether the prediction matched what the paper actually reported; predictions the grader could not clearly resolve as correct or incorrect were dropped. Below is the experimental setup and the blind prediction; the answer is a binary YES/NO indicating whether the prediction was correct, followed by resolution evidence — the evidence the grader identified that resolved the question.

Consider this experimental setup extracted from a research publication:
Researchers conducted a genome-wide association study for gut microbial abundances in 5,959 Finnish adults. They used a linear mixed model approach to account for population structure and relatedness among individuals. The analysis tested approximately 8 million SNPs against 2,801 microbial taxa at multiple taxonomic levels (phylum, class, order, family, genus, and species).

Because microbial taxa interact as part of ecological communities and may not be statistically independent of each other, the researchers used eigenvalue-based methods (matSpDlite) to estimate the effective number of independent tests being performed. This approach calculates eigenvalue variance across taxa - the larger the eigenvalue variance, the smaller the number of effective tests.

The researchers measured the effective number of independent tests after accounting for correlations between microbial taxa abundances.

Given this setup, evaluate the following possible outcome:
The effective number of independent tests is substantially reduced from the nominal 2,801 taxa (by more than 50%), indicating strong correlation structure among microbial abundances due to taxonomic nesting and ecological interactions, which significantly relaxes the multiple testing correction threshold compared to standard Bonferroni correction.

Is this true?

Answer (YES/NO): YES